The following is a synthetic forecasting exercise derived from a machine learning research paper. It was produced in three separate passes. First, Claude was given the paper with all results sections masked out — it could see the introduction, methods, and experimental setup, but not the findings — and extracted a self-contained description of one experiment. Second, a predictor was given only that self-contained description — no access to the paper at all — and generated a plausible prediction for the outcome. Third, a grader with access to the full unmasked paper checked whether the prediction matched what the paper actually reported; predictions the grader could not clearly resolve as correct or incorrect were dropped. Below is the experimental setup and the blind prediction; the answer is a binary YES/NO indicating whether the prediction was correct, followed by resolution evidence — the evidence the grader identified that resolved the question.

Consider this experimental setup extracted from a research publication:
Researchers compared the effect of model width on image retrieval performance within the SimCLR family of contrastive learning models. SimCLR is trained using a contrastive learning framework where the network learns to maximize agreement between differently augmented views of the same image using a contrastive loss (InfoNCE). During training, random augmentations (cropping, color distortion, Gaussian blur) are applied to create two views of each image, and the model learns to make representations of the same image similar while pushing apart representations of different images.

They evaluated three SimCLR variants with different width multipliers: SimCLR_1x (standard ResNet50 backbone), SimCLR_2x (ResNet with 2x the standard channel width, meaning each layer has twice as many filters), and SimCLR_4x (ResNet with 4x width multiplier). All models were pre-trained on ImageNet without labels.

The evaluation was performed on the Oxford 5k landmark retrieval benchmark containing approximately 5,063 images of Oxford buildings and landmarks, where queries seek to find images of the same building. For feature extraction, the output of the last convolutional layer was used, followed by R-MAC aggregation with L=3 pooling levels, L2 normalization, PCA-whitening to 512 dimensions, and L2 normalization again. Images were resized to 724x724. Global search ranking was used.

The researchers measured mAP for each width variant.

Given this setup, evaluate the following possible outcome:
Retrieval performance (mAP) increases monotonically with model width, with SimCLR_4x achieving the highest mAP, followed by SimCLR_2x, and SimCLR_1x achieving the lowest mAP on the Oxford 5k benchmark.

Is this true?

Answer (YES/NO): YES